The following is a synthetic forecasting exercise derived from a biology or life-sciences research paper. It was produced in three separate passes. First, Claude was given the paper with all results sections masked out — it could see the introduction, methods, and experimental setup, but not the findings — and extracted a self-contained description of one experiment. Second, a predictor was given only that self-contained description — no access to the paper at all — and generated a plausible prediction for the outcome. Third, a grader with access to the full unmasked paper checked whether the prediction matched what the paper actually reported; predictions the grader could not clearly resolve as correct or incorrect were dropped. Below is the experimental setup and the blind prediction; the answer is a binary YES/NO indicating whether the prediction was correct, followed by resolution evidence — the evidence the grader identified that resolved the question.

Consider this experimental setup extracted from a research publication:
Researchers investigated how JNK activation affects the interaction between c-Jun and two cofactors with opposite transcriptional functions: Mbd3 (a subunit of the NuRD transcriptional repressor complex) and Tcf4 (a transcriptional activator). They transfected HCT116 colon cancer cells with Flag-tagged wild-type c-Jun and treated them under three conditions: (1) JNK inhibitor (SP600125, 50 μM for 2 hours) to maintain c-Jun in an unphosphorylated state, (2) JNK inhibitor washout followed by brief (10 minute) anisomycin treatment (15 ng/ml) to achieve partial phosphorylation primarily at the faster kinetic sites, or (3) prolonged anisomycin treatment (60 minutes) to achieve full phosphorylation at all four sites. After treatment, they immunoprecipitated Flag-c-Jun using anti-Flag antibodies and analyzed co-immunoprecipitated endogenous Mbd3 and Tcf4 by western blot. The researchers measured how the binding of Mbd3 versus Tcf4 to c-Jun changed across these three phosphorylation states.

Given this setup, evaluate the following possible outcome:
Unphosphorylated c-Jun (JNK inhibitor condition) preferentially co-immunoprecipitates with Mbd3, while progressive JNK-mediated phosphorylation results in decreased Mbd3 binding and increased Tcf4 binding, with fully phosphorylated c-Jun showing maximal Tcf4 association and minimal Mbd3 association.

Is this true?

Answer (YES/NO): NO